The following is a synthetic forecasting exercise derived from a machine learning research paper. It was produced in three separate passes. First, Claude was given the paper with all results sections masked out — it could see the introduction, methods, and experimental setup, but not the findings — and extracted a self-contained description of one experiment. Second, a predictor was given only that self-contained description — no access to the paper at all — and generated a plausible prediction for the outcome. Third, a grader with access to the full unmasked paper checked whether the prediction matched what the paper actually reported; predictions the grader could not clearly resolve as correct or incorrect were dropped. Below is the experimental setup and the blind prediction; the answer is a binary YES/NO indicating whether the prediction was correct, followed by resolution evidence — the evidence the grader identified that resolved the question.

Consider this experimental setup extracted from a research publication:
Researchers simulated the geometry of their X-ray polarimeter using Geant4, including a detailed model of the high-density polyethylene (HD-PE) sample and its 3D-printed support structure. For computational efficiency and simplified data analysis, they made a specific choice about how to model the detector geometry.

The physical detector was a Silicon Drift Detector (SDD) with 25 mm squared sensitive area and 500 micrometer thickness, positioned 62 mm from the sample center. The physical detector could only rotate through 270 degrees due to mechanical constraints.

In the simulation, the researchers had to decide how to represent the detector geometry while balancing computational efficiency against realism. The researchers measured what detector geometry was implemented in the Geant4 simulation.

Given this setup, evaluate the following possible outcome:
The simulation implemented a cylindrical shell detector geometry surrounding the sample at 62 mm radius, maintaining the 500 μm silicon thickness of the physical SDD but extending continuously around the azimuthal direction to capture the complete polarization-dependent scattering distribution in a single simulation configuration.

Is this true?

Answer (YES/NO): NO